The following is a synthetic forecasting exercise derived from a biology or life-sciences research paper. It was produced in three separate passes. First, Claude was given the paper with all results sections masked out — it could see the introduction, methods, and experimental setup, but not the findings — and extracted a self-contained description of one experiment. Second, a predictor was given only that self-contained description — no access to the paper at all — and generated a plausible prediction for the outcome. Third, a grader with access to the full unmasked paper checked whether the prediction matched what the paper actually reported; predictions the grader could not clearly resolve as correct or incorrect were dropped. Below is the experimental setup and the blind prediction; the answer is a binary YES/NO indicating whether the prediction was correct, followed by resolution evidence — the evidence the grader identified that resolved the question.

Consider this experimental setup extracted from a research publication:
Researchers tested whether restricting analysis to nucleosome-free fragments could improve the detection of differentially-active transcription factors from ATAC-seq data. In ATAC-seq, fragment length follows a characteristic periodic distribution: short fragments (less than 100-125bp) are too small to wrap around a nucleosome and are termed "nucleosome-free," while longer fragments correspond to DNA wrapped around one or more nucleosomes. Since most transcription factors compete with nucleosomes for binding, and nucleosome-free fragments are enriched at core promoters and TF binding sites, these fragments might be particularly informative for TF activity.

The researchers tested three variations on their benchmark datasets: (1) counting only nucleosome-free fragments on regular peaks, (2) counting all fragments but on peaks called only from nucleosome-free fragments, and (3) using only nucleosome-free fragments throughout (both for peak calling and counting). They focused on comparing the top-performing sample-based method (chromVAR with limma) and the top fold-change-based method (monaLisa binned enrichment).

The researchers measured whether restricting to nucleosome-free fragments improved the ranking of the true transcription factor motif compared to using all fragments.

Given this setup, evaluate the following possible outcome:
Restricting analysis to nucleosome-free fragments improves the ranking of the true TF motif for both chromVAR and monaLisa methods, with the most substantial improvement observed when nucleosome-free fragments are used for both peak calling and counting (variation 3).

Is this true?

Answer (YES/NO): NO